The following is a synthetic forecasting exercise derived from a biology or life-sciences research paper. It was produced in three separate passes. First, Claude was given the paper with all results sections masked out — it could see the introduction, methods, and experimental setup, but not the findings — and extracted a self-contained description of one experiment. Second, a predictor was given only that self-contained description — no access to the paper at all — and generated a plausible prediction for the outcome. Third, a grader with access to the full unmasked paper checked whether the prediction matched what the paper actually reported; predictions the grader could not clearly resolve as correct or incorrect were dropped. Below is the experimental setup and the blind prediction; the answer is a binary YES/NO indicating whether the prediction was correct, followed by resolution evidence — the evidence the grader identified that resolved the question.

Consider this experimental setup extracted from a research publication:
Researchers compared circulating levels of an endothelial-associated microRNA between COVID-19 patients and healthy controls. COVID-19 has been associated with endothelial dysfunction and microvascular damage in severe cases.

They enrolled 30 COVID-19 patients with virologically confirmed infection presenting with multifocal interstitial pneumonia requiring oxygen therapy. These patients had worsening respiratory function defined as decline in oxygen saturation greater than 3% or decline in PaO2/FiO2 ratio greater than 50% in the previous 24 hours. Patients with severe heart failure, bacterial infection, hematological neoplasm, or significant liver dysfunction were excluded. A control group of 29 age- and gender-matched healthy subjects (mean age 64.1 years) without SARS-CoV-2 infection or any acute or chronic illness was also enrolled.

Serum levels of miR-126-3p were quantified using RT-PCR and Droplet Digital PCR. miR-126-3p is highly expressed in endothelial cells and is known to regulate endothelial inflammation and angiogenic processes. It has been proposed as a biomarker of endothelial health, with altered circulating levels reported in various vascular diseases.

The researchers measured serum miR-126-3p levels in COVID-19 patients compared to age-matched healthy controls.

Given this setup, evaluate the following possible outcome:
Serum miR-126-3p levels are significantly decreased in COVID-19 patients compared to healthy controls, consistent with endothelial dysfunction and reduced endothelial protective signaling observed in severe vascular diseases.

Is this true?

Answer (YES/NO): YES